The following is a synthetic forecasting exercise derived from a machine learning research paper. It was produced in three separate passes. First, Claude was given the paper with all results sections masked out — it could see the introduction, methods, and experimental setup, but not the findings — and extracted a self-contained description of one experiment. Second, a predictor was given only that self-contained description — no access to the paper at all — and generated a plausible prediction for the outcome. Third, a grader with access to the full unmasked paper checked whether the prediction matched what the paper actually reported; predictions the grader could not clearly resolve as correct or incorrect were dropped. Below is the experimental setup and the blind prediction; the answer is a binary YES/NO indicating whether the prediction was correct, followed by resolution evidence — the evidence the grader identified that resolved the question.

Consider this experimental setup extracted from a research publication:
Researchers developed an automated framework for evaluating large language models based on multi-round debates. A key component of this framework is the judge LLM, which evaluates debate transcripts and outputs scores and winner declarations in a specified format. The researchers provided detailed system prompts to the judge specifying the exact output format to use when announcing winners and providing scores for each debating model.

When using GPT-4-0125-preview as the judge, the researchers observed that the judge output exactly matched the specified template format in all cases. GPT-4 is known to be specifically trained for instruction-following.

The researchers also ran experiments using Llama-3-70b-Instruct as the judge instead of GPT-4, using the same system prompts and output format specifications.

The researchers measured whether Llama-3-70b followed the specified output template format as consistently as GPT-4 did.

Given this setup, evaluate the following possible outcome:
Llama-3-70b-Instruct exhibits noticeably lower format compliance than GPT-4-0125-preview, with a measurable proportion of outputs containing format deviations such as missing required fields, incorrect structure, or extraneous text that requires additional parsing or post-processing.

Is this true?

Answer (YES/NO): YES